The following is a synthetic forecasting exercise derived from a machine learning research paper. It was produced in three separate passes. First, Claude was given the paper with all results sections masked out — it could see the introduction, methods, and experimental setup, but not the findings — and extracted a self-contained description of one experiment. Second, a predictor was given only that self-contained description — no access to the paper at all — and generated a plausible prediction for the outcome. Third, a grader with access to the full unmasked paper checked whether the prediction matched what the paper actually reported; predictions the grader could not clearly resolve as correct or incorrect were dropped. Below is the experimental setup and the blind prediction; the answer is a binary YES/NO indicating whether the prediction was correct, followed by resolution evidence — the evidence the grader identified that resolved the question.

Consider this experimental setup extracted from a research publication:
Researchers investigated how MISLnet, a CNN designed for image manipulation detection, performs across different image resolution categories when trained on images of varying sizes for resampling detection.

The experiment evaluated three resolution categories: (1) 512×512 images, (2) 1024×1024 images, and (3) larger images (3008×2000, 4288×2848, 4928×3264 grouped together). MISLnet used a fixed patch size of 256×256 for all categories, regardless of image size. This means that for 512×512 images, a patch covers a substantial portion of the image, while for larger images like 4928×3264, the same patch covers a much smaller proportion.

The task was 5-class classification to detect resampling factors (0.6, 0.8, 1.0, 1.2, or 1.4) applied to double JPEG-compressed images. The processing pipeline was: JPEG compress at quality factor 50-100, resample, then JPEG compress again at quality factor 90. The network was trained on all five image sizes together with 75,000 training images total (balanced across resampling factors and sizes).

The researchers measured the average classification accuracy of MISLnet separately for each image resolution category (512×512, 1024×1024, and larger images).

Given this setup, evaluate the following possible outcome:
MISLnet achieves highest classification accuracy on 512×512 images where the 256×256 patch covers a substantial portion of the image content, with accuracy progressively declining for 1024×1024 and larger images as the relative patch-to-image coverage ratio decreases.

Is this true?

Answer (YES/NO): NO